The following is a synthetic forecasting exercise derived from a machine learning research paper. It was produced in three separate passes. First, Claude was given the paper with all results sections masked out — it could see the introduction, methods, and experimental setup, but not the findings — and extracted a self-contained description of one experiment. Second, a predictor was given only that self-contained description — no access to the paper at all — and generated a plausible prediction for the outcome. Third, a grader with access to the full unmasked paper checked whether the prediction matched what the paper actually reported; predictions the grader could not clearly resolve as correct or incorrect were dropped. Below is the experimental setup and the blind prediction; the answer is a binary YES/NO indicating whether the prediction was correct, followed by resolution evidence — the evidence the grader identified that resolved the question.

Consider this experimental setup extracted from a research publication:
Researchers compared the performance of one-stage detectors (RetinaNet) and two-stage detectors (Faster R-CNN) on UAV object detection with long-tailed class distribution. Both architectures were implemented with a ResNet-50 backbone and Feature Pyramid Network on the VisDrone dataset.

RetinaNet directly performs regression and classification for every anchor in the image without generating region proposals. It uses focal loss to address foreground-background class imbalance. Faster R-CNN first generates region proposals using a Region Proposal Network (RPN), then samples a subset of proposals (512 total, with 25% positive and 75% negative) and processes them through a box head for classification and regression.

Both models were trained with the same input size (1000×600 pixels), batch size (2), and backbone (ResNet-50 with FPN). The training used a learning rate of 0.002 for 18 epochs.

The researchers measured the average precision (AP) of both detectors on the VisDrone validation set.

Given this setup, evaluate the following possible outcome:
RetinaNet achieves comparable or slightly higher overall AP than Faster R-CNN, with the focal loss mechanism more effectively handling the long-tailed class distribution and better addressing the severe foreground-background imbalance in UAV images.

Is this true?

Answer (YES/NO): NO